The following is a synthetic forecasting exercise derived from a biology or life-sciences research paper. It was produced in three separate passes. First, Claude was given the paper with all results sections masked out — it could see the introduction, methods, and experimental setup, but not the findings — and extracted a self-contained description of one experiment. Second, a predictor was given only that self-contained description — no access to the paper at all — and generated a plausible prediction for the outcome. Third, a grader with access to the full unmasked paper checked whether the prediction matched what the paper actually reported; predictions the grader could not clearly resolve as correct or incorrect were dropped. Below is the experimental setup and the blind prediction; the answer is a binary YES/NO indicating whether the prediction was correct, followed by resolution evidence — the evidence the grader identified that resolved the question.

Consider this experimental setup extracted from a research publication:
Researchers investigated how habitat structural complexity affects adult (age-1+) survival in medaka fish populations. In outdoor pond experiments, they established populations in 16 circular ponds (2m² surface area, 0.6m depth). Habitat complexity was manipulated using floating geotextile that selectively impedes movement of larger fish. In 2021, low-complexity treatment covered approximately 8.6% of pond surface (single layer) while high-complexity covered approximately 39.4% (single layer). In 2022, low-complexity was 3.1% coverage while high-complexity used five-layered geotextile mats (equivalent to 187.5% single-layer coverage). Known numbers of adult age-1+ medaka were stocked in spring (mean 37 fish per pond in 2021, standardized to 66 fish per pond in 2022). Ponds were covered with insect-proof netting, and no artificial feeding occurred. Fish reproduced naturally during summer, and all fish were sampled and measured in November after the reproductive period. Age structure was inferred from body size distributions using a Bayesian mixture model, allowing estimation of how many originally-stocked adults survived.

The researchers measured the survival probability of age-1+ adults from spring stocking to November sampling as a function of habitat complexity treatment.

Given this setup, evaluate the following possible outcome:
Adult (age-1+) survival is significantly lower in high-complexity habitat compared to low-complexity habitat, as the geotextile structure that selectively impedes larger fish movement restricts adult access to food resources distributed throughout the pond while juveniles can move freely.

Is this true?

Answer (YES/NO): NO